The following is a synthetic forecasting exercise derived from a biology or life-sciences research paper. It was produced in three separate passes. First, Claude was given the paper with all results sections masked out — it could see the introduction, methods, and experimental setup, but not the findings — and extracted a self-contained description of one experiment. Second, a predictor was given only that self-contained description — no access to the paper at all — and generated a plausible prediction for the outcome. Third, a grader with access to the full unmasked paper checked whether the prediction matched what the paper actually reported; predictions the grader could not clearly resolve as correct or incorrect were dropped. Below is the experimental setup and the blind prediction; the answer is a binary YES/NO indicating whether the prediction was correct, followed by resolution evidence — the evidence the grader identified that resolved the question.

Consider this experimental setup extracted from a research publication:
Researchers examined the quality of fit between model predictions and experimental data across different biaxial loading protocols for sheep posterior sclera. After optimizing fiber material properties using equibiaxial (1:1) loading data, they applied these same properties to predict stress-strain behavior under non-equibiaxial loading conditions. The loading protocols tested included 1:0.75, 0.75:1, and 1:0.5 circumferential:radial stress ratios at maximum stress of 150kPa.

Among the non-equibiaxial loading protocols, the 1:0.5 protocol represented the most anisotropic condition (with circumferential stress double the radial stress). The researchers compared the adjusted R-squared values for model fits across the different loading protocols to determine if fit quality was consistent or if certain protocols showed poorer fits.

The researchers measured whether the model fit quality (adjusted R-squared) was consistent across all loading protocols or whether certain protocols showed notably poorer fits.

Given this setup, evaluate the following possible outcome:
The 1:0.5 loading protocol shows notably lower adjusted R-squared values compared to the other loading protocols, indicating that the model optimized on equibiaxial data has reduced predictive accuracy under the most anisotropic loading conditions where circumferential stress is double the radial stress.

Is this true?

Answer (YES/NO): YES